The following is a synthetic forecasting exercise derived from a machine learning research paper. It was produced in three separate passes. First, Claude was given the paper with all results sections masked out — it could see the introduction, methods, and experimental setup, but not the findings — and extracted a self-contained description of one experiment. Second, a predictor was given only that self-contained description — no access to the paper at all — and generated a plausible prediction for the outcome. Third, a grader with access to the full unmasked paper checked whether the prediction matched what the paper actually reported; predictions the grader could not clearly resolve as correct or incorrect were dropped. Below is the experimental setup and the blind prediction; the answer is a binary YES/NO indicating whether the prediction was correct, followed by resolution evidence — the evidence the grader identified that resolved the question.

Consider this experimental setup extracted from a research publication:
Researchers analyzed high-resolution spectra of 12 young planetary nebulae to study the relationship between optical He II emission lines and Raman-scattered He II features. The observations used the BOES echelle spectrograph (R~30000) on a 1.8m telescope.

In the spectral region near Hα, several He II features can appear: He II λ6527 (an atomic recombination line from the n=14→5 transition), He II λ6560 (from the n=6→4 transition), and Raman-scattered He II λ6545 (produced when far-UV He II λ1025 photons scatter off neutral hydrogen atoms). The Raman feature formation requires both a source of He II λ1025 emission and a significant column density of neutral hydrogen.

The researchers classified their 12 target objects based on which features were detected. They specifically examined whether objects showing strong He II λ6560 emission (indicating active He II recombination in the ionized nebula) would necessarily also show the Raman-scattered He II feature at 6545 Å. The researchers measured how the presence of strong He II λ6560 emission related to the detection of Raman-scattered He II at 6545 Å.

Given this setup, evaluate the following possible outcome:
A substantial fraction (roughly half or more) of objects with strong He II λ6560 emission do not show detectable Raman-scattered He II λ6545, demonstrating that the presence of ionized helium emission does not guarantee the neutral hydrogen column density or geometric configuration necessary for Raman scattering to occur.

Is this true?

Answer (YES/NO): YES